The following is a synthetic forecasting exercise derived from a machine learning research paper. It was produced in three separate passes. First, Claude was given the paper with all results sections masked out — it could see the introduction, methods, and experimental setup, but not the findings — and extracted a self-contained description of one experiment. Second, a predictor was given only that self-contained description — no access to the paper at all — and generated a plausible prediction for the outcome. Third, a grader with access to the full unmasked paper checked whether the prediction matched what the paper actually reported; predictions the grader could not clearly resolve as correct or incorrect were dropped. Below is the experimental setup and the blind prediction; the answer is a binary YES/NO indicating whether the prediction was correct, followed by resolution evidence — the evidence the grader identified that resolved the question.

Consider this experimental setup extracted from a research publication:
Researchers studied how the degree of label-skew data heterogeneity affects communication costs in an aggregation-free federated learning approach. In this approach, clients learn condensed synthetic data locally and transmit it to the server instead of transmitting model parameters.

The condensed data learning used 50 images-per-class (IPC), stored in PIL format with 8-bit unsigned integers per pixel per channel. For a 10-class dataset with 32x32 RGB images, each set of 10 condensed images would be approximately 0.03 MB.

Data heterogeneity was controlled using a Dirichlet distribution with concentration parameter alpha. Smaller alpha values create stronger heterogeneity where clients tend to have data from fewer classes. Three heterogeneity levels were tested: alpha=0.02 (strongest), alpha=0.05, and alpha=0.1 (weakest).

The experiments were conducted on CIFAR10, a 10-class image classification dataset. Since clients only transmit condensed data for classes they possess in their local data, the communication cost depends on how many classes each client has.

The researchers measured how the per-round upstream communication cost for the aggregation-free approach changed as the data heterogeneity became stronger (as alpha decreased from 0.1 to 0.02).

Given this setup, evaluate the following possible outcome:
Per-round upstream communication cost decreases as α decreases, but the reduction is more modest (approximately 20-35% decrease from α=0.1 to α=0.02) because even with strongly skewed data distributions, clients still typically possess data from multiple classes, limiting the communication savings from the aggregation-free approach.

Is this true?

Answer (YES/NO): NO